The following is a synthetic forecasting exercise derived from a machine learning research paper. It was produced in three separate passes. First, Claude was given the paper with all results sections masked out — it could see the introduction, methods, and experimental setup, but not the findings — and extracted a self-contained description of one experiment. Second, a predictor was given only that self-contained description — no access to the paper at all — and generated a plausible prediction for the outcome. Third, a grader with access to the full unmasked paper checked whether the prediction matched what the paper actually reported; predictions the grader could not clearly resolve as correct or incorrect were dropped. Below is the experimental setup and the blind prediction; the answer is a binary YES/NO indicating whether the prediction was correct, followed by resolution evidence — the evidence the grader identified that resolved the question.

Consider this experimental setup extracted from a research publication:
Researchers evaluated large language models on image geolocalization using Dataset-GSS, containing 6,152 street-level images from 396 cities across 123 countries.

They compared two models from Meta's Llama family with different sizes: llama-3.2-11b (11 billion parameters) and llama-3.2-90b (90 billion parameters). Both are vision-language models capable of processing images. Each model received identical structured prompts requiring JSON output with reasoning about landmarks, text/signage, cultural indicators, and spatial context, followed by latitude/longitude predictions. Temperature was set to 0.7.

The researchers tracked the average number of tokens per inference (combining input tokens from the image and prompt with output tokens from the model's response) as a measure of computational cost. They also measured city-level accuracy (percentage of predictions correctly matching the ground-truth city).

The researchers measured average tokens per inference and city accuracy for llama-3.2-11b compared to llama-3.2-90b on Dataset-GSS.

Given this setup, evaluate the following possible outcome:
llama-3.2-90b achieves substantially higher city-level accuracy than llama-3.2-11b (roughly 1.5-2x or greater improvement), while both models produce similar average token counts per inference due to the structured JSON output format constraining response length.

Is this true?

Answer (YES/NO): NO